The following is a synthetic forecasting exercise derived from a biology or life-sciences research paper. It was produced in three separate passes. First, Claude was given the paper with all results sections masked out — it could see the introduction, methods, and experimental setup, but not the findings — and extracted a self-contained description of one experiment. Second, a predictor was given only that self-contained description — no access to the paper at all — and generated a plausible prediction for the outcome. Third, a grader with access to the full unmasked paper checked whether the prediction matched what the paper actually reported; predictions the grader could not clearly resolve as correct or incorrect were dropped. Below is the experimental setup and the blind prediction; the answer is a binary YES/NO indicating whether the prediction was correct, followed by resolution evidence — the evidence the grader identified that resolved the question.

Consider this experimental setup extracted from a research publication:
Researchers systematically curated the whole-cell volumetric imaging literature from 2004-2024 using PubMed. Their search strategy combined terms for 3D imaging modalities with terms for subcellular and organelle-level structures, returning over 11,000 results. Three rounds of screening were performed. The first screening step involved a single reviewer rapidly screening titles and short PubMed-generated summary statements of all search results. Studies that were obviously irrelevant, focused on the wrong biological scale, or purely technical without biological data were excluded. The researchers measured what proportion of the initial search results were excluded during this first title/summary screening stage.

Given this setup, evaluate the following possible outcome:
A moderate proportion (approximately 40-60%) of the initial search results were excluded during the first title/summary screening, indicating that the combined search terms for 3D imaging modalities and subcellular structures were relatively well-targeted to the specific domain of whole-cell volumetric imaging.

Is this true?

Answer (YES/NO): NO